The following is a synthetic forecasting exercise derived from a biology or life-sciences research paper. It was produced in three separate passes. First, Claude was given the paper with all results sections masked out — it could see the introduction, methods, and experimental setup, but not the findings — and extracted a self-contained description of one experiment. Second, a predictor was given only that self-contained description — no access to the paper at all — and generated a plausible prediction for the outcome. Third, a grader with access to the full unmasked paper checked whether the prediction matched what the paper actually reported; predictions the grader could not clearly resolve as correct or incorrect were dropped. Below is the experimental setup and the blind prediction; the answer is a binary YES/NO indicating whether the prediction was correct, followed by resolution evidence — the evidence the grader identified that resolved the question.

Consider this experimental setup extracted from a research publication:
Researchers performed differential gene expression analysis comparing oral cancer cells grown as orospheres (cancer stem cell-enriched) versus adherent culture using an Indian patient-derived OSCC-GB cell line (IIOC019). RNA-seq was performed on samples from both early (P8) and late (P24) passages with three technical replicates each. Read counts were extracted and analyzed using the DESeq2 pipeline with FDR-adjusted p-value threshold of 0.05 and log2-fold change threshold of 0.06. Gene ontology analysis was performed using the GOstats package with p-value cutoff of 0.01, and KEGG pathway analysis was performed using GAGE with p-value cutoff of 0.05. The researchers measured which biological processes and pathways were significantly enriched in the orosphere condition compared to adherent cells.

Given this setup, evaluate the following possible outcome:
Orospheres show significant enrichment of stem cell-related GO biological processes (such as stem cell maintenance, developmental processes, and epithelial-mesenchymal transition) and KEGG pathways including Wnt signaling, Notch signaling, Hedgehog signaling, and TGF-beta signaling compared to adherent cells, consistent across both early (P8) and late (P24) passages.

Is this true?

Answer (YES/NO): NO